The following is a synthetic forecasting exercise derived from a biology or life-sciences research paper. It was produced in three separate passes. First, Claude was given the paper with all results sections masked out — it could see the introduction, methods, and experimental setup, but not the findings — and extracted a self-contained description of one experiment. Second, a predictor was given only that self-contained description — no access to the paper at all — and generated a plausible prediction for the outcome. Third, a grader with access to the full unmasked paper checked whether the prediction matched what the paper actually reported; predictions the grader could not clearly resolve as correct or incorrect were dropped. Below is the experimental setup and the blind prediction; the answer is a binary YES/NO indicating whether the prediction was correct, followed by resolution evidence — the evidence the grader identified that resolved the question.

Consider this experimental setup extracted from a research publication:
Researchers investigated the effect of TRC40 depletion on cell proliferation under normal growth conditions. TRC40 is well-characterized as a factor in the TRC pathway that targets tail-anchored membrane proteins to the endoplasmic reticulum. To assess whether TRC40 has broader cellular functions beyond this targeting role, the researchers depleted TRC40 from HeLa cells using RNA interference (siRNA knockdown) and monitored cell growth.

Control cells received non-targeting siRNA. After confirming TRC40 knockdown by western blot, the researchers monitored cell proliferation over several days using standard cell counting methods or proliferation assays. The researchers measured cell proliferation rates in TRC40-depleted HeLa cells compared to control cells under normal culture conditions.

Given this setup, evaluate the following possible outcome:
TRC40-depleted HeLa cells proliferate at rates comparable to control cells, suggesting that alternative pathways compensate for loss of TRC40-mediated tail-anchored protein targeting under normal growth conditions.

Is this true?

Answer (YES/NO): NO